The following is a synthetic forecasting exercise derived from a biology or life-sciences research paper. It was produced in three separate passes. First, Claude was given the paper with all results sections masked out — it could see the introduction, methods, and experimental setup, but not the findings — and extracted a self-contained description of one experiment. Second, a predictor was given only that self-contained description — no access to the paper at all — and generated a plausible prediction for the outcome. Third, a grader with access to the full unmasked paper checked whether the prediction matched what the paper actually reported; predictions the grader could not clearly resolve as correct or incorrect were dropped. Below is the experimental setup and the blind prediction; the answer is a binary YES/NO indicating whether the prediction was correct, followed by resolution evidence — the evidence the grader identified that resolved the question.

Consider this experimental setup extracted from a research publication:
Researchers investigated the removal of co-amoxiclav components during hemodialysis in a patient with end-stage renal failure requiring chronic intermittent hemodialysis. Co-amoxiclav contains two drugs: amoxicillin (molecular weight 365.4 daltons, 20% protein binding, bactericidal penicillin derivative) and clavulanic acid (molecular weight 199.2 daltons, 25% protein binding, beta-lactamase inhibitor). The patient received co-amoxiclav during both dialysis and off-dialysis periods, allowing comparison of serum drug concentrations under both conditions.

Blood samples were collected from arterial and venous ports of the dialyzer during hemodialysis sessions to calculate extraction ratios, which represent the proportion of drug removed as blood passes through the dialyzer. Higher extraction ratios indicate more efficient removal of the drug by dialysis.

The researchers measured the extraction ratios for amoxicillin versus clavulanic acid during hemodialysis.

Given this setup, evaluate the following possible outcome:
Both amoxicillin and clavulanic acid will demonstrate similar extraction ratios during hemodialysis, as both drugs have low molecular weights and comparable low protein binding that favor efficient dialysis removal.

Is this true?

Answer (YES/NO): NO